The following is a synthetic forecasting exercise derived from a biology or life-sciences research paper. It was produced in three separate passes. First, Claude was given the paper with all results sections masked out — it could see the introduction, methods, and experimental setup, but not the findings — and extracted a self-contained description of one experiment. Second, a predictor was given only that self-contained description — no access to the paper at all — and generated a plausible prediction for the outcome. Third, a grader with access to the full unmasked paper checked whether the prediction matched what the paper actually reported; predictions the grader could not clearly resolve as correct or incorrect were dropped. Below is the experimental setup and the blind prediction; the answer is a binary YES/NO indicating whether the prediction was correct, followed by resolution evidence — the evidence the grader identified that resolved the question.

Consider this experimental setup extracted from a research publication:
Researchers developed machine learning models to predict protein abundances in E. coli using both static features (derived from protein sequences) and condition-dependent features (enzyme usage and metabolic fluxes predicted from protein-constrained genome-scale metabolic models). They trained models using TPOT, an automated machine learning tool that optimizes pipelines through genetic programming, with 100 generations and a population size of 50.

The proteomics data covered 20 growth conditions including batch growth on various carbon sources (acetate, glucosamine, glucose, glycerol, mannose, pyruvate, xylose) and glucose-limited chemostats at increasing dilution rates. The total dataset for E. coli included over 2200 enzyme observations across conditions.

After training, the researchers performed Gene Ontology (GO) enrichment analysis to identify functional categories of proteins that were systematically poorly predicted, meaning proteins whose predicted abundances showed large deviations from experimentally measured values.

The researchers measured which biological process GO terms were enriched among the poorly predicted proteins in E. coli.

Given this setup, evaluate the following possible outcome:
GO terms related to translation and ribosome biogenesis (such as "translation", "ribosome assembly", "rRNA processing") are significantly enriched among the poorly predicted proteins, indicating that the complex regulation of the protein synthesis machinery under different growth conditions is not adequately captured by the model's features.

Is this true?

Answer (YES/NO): NO